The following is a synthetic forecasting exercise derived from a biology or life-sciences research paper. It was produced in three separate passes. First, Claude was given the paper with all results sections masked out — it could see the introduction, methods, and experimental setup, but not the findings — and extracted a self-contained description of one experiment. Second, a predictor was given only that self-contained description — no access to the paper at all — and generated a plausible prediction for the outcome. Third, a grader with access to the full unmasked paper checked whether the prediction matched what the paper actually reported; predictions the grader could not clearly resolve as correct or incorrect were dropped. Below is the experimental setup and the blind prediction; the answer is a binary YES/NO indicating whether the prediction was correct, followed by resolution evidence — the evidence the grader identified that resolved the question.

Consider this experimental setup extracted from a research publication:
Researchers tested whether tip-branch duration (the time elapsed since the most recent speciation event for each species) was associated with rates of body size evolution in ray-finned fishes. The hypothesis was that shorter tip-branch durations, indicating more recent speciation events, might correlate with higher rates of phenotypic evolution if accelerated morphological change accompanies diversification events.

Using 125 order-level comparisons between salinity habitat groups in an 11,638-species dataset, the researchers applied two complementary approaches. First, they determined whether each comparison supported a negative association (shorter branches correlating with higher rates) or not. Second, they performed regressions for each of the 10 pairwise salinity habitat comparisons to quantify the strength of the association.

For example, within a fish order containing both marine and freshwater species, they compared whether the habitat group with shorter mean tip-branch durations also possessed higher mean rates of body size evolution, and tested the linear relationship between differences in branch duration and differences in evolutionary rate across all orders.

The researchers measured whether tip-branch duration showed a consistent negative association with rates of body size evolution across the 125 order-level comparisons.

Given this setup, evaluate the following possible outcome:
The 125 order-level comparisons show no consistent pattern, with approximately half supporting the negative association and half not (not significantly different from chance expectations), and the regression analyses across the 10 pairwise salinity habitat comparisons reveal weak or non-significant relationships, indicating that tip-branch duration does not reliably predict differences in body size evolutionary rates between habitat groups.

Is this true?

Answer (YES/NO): NO